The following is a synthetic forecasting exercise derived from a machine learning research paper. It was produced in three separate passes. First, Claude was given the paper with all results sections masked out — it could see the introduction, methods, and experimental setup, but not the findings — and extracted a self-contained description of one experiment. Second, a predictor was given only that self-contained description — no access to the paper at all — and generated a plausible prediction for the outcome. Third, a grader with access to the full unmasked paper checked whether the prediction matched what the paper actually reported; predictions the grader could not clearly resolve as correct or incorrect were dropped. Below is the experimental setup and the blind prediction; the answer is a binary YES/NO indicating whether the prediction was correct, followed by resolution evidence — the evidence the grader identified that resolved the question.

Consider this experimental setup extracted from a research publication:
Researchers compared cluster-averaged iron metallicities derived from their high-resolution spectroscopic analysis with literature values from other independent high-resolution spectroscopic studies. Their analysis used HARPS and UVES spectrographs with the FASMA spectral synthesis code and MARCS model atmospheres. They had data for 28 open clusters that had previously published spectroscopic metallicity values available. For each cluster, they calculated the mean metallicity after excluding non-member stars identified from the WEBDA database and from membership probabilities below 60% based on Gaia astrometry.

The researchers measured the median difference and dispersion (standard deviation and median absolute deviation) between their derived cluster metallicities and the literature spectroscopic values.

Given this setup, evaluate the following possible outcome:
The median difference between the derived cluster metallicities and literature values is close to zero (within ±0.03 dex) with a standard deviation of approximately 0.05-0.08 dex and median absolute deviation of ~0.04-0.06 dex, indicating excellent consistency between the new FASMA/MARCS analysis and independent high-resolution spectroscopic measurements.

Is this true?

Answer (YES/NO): NO